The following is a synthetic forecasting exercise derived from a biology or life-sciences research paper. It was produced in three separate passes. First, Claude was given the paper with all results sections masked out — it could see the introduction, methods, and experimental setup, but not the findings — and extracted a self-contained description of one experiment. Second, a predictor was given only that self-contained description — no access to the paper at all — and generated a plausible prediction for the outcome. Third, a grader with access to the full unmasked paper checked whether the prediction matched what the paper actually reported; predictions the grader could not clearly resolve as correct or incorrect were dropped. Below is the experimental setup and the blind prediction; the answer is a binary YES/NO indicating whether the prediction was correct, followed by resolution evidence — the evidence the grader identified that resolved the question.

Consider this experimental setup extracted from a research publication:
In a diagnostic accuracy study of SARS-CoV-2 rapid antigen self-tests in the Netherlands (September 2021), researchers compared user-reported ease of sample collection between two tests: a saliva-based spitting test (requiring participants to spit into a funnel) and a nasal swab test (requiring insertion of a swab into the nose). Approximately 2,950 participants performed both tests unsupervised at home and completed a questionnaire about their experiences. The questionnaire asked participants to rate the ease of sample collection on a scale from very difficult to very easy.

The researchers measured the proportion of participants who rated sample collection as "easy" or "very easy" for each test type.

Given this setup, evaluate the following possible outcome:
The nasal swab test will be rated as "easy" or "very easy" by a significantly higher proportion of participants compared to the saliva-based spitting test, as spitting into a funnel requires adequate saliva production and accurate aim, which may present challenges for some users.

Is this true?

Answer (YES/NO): NO